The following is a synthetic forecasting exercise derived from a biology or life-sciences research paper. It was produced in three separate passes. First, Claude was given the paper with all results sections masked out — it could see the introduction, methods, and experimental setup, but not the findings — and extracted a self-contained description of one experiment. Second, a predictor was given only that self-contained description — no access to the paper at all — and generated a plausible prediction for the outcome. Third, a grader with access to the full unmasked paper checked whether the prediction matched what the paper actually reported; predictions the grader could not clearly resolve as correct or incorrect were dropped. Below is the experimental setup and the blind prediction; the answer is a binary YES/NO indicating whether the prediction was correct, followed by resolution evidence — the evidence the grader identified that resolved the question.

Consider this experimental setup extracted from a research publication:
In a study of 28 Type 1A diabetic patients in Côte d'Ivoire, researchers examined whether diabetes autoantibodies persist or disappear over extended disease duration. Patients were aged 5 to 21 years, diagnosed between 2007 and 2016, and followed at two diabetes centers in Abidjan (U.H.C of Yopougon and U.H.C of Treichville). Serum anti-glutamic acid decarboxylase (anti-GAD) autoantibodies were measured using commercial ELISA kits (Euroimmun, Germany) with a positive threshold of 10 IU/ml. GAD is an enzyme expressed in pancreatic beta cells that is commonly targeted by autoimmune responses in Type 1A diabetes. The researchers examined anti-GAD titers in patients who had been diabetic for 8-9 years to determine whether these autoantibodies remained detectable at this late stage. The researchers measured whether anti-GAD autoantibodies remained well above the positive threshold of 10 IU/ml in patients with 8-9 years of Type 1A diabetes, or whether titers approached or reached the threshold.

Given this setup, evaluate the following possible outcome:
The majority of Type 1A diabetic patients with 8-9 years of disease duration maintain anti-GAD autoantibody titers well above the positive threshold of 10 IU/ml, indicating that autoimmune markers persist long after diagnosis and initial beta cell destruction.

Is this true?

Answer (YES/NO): NO